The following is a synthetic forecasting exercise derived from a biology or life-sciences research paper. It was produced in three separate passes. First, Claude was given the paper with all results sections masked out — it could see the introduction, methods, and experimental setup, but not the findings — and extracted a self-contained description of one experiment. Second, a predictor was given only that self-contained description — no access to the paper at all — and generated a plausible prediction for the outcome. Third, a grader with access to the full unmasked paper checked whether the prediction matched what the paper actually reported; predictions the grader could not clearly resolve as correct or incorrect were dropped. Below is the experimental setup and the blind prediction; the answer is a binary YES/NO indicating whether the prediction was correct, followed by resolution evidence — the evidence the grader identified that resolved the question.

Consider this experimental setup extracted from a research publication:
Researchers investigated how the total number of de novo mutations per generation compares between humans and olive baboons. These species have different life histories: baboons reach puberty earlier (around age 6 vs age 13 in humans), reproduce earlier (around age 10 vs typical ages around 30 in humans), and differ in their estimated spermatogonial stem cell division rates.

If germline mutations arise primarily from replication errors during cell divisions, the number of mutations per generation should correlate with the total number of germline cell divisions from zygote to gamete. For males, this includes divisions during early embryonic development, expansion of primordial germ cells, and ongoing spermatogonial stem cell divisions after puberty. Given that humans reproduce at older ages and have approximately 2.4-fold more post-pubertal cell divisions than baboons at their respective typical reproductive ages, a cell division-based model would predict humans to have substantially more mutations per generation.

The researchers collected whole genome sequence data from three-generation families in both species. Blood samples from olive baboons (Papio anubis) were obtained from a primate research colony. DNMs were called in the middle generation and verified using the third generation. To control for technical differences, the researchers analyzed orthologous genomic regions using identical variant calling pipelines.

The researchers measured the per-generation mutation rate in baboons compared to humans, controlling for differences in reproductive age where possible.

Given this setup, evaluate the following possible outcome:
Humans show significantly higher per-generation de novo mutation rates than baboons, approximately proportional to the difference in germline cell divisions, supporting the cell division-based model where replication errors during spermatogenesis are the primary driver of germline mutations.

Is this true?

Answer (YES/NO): NO